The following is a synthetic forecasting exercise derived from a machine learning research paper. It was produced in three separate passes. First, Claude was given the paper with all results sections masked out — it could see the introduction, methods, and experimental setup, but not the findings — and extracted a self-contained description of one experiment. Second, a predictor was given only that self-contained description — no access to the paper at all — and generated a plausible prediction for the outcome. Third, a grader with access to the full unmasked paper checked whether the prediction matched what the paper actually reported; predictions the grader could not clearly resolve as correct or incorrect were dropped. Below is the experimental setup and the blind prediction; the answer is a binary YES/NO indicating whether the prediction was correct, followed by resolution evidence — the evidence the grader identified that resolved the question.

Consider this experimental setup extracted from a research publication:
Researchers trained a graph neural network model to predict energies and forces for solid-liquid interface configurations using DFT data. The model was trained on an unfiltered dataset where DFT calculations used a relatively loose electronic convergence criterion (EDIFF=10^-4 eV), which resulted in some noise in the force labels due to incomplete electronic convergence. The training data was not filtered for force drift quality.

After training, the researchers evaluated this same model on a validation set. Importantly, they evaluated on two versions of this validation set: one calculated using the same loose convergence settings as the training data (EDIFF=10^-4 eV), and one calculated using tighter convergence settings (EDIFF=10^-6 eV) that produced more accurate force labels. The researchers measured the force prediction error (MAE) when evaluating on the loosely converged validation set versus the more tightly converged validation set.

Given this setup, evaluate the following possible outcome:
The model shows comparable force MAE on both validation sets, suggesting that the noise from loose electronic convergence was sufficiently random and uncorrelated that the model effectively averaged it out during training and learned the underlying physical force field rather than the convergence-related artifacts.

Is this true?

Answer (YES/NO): NO